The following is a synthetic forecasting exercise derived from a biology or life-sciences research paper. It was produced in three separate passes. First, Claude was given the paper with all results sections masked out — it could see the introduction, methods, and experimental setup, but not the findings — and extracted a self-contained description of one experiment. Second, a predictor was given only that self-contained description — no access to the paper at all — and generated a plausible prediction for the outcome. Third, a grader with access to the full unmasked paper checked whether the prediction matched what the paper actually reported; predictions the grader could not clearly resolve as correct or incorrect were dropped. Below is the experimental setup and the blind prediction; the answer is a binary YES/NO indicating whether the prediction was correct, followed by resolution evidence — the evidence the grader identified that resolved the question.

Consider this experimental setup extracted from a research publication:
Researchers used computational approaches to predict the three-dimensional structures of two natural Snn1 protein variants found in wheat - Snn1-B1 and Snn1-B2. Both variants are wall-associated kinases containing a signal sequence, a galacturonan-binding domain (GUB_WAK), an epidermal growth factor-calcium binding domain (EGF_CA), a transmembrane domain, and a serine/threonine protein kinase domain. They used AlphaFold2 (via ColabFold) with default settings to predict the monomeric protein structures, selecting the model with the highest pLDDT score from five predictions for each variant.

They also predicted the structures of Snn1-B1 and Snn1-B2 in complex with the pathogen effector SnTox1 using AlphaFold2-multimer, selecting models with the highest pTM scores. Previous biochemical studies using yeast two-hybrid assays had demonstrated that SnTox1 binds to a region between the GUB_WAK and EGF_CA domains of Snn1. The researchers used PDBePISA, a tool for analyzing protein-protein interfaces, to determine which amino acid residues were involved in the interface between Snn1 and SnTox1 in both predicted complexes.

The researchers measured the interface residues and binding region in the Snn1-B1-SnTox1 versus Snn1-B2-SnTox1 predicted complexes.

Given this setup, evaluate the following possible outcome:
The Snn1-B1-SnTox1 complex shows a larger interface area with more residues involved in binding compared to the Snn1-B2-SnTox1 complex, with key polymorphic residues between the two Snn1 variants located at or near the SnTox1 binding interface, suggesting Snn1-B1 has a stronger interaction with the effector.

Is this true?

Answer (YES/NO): NO